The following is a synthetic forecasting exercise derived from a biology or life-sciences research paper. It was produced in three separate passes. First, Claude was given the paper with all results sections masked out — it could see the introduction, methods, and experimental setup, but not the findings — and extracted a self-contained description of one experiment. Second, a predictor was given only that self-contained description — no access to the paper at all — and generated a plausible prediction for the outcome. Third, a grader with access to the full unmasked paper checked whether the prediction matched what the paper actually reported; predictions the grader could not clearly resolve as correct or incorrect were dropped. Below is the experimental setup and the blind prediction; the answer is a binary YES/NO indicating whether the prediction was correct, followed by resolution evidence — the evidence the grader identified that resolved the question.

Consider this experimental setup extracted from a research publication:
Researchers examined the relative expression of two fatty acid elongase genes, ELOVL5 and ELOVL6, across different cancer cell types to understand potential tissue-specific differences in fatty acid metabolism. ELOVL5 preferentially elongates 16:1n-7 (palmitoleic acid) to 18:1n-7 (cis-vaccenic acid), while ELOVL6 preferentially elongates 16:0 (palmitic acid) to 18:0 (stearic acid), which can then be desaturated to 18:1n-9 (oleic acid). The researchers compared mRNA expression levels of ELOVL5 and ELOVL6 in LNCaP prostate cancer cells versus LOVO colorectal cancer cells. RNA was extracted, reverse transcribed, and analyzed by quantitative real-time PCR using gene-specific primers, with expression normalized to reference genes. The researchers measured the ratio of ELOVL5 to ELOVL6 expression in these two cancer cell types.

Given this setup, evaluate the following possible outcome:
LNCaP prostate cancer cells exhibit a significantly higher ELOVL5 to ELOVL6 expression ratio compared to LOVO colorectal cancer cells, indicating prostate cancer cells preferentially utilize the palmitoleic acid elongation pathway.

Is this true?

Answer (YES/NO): YES